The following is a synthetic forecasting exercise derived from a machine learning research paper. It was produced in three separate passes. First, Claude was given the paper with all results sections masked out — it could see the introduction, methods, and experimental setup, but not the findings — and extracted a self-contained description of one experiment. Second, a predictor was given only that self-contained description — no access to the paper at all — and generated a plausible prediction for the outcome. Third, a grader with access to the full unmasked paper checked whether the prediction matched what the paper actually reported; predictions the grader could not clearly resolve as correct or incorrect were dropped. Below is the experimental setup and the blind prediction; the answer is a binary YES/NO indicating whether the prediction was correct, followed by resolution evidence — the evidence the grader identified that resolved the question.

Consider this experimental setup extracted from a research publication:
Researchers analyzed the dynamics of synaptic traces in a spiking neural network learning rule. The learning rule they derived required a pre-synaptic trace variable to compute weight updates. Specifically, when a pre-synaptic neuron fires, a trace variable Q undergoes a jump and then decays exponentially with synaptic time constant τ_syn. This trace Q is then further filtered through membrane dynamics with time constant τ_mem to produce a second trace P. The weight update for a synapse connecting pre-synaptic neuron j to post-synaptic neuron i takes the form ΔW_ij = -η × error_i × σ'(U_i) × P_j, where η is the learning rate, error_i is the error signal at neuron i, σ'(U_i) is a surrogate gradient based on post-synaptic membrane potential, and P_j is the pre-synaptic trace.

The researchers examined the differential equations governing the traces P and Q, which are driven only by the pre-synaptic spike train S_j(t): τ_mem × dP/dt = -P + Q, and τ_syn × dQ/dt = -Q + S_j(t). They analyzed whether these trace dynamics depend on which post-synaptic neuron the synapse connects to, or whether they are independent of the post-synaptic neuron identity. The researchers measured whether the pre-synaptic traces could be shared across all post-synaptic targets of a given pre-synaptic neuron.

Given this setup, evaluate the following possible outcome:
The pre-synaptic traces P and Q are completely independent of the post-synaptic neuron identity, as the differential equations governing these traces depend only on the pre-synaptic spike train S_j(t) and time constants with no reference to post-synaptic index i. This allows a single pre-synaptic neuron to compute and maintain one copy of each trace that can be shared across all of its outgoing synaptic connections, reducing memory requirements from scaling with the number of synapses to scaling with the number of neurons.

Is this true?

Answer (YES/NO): YES